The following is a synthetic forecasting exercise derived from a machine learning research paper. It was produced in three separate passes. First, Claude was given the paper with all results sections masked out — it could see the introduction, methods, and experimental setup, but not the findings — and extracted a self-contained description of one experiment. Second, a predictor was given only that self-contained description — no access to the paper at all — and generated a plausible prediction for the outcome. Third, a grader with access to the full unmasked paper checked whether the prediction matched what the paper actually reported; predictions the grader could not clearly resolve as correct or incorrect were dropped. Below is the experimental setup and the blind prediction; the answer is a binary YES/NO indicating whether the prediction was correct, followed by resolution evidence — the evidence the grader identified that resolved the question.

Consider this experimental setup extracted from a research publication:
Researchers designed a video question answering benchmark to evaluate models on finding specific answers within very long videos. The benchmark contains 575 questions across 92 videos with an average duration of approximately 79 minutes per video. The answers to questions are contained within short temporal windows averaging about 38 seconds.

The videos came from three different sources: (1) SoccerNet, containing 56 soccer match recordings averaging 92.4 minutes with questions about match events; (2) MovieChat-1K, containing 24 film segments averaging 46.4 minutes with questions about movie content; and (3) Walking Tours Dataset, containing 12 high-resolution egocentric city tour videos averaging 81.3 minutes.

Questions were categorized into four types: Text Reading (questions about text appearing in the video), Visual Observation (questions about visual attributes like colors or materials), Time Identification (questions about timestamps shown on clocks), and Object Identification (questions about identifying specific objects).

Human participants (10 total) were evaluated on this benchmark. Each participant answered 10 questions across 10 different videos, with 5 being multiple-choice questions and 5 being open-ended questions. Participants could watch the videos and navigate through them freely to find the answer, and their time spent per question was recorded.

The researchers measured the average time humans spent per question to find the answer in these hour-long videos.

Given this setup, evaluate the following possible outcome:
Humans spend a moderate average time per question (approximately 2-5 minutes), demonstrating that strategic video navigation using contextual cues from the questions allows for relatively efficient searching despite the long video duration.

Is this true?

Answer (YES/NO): YES